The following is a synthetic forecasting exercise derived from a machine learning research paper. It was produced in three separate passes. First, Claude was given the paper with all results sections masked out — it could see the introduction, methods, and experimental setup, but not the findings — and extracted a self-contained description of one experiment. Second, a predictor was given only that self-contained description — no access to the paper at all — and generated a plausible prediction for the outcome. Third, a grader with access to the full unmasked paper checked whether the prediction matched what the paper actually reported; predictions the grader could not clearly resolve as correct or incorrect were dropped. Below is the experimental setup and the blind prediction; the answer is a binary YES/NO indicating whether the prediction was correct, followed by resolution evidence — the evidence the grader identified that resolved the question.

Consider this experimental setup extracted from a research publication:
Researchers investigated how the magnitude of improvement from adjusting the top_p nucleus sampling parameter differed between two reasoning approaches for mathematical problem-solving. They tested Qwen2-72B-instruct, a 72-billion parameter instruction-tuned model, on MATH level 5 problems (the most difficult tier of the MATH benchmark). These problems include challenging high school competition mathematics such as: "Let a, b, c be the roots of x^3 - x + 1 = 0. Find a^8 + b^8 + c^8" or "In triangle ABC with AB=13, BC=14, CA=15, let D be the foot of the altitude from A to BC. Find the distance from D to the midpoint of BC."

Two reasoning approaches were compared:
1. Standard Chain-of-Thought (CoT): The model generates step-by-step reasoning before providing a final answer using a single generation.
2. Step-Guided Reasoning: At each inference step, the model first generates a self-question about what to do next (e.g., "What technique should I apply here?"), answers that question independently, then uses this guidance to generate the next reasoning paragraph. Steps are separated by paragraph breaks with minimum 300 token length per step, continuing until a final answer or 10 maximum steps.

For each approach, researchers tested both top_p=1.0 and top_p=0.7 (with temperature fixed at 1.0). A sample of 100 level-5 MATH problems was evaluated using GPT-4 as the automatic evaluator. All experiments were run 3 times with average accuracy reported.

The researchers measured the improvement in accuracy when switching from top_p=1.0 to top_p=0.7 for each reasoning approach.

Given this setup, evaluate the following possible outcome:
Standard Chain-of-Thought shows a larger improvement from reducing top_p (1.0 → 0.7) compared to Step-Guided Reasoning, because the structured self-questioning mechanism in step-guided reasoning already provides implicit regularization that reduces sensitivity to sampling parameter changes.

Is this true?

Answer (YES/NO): NO